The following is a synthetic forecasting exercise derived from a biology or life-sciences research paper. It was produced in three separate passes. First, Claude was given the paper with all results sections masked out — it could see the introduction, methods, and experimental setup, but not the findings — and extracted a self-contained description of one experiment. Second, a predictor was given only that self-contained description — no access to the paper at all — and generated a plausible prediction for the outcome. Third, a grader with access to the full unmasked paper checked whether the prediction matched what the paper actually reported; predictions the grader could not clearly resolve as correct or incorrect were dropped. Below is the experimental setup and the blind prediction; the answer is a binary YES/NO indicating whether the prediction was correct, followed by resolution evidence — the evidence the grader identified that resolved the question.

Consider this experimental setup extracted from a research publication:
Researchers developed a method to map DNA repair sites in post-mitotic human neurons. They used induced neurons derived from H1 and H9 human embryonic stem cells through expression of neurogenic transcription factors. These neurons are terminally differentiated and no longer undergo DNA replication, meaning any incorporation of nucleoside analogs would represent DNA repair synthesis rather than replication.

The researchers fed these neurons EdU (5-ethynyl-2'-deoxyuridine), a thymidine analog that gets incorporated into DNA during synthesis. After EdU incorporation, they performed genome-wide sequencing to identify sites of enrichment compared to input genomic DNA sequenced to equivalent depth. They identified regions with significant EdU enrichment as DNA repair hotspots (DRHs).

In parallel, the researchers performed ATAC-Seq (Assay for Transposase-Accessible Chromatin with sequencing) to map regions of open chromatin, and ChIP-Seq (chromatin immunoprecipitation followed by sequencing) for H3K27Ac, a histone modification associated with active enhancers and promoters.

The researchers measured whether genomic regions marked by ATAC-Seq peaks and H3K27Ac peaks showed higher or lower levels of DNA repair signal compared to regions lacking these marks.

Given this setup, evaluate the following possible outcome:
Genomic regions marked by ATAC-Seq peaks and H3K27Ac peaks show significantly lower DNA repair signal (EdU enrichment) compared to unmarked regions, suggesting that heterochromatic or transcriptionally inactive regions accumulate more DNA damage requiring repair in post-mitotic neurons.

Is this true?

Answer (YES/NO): NO